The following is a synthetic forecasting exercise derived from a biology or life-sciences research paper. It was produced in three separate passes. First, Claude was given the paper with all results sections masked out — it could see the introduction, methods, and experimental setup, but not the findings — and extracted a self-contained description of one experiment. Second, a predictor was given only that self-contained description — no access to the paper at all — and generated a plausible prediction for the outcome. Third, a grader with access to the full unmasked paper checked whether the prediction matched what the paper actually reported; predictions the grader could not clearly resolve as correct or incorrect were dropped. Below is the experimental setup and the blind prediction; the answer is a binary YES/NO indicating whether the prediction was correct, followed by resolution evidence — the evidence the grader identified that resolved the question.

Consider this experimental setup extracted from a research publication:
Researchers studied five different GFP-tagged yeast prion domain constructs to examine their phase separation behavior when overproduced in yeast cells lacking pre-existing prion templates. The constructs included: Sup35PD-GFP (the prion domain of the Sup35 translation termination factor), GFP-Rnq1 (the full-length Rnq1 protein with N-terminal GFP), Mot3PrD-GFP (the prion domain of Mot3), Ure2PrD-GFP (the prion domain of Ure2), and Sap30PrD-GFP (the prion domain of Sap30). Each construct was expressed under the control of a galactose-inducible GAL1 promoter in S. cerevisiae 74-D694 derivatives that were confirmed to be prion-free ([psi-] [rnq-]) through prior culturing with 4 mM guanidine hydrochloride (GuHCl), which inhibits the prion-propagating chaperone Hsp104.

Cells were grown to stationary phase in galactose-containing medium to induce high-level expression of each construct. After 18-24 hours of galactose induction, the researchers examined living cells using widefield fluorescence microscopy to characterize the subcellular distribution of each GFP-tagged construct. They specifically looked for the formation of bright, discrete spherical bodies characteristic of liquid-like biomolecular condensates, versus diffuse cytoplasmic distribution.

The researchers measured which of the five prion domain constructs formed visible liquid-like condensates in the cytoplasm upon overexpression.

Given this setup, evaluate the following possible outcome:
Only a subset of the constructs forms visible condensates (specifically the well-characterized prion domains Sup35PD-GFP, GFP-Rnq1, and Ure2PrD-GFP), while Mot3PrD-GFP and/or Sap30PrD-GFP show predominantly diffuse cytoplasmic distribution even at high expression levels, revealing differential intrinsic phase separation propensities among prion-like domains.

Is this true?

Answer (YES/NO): NO